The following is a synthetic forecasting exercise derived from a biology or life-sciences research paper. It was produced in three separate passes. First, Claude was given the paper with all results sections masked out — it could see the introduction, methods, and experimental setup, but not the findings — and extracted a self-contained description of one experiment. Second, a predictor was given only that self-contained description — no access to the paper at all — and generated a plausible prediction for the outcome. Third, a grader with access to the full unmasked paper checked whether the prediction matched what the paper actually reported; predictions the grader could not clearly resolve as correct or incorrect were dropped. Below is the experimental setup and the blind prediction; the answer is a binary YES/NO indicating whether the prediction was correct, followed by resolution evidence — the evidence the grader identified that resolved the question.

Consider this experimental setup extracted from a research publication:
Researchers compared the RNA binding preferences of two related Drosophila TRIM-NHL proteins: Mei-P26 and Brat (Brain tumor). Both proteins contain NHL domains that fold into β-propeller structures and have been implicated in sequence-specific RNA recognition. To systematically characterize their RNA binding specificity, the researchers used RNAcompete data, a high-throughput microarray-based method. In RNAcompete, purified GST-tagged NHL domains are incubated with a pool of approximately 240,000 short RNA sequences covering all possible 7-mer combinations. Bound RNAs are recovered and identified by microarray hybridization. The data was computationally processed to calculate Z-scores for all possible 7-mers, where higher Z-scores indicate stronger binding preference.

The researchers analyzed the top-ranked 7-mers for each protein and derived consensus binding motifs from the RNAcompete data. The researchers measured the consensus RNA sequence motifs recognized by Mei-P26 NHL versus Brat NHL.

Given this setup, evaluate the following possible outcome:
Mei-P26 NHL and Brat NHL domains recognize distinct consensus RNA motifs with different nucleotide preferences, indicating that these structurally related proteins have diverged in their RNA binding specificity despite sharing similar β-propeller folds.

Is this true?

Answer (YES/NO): YES